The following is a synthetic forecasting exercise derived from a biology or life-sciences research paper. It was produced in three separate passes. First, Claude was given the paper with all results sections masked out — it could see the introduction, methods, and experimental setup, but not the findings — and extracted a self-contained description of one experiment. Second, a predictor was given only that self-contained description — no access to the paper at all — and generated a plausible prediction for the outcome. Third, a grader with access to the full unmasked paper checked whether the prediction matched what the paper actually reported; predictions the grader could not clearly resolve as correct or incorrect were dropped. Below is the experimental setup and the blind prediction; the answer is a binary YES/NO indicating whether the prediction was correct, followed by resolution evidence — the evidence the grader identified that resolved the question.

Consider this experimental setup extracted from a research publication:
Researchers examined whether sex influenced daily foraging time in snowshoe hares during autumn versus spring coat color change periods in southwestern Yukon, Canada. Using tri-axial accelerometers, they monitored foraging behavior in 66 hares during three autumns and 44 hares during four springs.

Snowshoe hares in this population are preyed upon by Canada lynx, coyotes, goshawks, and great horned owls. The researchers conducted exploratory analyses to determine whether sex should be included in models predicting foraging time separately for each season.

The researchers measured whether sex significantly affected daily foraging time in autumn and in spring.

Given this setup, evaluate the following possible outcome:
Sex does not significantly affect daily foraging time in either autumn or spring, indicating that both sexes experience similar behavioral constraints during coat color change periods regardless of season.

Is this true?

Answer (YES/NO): NO